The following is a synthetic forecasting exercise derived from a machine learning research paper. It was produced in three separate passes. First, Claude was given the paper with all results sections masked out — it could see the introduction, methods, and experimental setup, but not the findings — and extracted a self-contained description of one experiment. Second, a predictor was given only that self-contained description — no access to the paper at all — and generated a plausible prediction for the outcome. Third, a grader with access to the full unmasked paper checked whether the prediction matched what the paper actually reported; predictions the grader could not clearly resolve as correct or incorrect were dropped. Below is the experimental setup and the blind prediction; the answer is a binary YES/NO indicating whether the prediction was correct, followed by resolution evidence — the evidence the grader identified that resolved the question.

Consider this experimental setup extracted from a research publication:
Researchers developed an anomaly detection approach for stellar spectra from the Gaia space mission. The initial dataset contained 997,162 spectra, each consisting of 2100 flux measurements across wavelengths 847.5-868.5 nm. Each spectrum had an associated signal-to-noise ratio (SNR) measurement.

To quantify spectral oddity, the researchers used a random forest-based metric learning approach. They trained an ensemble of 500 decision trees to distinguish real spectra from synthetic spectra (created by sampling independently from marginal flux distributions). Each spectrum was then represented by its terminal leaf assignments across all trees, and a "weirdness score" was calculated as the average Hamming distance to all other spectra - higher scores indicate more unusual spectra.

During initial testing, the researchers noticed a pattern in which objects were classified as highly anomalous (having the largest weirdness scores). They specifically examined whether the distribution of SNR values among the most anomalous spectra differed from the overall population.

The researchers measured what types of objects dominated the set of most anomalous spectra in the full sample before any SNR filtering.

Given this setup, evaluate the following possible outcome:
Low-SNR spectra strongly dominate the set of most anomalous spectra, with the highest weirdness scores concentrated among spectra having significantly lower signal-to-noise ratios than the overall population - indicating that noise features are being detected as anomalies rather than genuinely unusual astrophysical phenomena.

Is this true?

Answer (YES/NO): YES